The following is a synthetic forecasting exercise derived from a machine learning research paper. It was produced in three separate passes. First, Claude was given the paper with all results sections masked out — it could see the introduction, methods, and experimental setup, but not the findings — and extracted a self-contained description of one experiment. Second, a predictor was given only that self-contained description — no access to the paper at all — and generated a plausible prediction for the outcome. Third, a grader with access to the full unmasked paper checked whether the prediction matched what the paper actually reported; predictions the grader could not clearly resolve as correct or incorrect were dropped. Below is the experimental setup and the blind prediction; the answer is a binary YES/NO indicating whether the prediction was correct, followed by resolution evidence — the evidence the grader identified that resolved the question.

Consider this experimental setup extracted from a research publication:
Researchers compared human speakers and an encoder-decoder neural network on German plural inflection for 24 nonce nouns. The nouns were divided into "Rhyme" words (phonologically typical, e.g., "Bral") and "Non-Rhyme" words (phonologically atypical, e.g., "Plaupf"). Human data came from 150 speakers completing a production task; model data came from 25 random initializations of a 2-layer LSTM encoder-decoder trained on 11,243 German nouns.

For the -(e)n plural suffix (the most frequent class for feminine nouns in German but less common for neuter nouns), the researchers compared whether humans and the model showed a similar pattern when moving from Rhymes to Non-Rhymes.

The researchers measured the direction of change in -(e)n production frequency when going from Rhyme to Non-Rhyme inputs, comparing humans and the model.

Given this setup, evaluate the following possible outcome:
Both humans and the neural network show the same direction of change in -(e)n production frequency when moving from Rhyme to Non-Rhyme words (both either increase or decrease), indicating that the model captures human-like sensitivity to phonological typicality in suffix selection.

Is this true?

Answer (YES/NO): NO